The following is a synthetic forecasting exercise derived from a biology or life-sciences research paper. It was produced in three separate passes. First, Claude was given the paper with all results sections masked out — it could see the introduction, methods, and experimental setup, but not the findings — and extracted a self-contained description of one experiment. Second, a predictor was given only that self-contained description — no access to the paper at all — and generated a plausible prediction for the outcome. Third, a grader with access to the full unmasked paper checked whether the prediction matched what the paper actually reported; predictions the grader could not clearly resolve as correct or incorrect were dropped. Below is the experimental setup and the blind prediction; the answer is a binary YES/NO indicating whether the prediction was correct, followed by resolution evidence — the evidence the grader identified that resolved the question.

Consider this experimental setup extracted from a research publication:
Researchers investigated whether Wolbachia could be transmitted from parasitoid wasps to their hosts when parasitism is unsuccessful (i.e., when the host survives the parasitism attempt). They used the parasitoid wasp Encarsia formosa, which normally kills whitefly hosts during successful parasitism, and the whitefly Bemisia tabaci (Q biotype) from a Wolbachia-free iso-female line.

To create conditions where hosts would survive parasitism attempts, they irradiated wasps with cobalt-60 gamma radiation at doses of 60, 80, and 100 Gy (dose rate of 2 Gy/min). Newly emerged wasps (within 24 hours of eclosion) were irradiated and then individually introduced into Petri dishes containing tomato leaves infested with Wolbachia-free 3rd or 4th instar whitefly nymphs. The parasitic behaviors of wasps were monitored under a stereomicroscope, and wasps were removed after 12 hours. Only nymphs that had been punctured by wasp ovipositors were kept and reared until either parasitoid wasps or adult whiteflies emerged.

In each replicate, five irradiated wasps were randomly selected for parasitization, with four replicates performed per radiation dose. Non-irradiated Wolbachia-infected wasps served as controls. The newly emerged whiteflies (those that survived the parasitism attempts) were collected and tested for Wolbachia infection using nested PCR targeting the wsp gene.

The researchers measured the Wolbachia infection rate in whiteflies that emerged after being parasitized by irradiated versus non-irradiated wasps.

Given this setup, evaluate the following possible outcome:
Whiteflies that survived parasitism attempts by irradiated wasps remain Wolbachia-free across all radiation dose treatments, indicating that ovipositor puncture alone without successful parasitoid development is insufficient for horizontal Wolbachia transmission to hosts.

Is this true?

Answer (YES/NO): NO